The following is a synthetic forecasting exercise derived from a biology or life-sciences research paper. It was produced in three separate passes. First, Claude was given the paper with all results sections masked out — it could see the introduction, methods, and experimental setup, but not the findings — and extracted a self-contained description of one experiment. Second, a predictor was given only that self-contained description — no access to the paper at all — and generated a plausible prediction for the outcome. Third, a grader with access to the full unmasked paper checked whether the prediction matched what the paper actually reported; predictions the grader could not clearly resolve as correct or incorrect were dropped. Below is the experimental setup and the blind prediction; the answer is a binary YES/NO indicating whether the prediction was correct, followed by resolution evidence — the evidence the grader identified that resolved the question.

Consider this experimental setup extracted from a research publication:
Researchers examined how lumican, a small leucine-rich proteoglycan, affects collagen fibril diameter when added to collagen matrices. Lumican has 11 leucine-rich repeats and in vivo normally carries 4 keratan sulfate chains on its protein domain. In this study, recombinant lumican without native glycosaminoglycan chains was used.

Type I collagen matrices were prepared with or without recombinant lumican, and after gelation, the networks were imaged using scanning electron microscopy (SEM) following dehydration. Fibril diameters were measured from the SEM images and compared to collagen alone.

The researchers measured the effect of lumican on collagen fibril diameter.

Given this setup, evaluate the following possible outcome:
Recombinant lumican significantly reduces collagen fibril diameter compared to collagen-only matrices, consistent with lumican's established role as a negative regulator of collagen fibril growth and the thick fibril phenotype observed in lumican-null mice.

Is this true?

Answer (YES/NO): NO